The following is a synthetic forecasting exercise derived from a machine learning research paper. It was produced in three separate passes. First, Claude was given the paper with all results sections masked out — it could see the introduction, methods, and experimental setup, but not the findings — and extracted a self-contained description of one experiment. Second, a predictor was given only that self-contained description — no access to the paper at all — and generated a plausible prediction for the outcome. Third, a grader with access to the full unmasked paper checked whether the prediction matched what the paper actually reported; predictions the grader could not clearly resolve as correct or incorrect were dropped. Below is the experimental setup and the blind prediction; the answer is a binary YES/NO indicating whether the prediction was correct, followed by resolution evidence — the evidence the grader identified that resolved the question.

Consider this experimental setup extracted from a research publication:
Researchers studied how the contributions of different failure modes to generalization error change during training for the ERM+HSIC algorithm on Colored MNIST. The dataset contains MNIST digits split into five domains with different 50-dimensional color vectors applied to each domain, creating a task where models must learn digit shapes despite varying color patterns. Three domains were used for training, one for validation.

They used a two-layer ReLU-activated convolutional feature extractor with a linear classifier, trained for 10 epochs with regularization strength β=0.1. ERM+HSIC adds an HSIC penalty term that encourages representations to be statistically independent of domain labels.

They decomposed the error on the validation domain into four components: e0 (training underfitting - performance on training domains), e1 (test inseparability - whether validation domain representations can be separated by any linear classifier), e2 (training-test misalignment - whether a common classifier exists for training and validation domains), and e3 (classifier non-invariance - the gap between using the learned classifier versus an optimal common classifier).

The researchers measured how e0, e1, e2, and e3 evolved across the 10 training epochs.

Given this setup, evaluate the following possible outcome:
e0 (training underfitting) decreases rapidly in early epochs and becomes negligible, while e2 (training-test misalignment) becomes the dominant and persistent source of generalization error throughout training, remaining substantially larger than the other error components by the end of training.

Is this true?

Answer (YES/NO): NO